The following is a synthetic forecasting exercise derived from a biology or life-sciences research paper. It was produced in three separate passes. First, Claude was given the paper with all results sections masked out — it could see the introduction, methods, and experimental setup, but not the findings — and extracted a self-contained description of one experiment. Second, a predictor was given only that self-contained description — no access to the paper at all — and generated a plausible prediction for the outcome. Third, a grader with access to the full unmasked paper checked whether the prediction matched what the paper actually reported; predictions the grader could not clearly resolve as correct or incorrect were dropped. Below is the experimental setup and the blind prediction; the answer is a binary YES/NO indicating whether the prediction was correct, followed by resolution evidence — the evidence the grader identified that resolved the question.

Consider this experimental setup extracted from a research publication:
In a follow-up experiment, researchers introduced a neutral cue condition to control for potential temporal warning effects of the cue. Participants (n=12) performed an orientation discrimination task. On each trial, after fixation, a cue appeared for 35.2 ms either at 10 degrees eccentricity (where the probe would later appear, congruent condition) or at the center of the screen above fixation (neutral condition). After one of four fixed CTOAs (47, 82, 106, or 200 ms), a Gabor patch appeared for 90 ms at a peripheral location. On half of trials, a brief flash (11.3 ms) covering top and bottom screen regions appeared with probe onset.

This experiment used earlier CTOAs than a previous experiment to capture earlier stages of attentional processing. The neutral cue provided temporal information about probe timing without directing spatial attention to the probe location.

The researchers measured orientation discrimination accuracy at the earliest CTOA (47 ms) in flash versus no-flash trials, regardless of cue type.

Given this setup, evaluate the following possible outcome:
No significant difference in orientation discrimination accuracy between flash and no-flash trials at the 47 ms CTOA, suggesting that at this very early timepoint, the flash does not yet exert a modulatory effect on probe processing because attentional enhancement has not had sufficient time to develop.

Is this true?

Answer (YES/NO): NO